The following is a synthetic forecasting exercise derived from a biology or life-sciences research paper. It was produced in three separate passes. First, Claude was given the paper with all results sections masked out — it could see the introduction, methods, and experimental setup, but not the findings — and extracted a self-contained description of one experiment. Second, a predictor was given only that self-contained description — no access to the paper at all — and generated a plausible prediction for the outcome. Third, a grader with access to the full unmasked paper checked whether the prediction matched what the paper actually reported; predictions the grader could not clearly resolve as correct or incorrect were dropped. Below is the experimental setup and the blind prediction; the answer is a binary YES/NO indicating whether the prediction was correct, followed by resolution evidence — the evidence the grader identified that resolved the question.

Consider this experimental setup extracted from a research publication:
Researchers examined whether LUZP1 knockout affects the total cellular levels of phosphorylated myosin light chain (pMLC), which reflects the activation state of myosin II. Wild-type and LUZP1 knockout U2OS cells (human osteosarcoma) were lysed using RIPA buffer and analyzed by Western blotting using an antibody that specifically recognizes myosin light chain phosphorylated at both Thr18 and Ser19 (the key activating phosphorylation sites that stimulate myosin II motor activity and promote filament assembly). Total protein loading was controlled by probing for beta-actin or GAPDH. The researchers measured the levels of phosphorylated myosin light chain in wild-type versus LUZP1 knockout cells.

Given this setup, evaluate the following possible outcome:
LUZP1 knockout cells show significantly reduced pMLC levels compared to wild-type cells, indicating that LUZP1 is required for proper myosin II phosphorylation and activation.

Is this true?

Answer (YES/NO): YES